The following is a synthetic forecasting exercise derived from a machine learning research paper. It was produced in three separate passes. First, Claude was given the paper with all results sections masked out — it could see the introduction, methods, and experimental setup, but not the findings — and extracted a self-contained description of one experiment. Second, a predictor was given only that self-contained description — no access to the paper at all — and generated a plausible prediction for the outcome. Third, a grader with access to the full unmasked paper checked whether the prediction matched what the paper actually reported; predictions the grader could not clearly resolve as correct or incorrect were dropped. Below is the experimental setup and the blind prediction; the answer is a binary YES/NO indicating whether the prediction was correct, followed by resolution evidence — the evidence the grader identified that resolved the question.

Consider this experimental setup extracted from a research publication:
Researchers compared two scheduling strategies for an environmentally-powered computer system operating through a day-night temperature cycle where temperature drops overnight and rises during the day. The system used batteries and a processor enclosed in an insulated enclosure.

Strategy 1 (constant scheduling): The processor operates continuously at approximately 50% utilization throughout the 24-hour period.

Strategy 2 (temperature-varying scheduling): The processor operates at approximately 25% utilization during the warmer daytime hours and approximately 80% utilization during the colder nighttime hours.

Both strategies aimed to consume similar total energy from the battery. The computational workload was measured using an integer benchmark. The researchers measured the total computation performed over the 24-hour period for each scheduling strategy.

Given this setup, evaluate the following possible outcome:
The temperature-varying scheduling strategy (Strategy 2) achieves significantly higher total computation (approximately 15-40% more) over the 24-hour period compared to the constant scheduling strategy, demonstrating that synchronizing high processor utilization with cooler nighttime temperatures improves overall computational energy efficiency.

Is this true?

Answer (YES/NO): NO